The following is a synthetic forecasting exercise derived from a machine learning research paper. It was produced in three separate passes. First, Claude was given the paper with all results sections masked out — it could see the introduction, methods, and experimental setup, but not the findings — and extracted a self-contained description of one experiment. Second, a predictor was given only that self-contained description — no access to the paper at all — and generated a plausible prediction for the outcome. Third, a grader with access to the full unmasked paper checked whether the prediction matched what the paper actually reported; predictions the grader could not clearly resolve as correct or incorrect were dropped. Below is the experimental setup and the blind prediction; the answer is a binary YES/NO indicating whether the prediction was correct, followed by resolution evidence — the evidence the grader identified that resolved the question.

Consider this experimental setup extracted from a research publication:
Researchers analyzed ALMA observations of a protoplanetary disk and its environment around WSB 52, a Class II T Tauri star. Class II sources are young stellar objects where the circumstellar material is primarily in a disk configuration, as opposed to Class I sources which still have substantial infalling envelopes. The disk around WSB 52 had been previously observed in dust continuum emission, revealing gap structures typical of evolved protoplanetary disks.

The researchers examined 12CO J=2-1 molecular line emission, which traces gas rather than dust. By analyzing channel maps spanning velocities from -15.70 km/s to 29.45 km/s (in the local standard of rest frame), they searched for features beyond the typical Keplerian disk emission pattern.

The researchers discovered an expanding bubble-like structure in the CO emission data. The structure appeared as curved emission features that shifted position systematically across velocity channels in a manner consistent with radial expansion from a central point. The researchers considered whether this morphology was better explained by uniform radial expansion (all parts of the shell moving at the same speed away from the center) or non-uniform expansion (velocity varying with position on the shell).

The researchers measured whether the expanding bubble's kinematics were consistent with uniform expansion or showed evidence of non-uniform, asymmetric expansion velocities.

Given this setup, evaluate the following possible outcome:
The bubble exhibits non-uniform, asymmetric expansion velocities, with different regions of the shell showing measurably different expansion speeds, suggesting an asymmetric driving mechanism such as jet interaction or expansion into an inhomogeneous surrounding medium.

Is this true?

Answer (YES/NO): NO